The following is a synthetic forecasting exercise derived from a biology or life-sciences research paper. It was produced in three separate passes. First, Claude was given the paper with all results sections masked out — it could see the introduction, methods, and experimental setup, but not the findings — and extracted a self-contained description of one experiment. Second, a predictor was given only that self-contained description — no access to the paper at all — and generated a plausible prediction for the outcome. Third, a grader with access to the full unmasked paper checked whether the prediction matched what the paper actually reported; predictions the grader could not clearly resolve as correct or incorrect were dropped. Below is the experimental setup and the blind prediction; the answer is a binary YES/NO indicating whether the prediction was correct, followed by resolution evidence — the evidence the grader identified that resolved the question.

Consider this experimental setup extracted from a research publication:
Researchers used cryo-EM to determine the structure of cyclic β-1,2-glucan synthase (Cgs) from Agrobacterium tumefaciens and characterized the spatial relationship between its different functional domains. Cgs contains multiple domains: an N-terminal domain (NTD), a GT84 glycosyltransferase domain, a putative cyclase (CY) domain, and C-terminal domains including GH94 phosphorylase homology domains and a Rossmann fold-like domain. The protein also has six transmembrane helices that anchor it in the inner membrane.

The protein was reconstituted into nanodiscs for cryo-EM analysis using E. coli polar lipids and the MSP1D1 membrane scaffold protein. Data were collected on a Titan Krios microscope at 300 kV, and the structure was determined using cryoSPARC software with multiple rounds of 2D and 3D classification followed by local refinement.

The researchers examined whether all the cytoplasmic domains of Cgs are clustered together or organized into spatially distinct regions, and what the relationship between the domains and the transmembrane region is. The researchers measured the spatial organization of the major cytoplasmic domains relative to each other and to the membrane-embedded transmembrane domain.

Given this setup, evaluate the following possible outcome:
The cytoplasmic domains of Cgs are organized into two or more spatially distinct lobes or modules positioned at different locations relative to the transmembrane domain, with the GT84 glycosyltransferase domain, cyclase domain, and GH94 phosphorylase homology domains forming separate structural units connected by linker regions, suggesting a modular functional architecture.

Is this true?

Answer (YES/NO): YES